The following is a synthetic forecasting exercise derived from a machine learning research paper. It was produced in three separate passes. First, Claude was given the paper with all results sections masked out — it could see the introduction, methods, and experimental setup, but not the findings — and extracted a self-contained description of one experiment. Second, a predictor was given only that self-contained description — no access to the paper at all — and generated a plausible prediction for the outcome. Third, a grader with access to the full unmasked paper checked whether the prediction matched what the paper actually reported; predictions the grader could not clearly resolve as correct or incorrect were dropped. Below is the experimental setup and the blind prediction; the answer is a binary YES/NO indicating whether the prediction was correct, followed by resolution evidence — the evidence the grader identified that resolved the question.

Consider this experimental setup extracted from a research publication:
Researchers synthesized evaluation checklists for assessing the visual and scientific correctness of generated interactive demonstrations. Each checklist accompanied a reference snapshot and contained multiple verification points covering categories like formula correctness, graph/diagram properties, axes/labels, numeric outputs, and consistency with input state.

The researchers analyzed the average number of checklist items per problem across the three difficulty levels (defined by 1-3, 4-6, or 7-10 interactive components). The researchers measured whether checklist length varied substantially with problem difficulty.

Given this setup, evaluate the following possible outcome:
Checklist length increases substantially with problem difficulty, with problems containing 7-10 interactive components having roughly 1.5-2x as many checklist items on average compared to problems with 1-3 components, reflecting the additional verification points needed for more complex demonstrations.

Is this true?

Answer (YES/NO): NO